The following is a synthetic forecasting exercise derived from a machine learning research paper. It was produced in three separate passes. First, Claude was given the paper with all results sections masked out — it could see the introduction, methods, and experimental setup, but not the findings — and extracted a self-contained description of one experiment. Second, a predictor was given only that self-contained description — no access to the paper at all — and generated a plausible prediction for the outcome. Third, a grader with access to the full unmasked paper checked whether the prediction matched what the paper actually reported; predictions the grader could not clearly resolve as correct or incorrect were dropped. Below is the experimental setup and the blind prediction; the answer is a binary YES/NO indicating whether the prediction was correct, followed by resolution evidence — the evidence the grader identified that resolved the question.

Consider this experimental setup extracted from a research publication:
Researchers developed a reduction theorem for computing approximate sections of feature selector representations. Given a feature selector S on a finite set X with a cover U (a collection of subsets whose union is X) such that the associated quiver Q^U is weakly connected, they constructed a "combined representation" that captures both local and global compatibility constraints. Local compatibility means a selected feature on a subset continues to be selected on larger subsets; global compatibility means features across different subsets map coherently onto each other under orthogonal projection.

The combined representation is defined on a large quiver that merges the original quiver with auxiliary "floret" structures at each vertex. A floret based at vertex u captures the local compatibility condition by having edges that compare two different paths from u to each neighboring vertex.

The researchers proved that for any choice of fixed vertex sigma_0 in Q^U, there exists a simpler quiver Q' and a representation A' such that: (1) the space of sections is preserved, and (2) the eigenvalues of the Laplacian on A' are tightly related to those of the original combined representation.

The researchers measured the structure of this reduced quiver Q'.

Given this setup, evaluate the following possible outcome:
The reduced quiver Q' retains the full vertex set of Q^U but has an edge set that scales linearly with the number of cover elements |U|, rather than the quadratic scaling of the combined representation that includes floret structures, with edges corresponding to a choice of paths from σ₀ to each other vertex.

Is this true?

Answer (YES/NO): NO